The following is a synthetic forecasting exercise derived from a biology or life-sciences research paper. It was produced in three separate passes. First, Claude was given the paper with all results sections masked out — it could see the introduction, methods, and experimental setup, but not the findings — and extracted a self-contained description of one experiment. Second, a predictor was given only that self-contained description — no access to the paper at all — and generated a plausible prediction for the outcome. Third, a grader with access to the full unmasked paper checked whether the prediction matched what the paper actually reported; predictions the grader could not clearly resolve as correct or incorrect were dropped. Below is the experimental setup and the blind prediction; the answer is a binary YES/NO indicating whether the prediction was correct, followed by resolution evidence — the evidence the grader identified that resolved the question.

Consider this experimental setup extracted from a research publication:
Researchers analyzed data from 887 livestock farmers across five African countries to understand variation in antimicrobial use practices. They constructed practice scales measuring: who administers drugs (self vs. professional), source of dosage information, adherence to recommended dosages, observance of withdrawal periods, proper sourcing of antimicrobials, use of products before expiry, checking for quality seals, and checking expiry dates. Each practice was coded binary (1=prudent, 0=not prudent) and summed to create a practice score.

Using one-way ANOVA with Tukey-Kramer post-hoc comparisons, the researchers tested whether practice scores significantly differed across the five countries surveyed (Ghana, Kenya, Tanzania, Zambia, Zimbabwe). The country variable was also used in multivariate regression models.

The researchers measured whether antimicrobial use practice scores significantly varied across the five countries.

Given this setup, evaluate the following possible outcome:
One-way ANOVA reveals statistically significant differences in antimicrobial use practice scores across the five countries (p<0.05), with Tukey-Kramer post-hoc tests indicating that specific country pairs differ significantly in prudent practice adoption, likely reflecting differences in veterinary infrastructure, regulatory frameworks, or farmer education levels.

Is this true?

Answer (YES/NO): YES